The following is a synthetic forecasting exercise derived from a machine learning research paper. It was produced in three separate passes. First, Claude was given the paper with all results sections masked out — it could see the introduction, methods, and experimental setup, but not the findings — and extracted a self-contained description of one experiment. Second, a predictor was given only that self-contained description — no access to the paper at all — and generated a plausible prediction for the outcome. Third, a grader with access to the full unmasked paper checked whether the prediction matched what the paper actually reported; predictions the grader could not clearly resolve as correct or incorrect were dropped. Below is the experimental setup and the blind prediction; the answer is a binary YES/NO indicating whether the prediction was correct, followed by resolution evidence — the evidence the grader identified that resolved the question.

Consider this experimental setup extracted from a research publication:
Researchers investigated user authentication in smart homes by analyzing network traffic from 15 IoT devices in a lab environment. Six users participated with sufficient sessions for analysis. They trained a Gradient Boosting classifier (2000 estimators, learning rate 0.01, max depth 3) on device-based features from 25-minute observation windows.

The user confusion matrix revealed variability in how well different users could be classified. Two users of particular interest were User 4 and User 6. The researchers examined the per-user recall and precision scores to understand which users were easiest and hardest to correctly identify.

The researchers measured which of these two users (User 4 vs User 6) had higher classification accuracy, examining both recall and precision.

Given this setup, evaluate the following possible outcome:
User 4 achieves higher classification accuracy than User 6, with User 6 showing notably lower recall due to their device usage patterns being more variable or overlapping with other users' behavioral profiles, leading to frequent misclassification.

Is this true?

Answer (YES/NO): YES